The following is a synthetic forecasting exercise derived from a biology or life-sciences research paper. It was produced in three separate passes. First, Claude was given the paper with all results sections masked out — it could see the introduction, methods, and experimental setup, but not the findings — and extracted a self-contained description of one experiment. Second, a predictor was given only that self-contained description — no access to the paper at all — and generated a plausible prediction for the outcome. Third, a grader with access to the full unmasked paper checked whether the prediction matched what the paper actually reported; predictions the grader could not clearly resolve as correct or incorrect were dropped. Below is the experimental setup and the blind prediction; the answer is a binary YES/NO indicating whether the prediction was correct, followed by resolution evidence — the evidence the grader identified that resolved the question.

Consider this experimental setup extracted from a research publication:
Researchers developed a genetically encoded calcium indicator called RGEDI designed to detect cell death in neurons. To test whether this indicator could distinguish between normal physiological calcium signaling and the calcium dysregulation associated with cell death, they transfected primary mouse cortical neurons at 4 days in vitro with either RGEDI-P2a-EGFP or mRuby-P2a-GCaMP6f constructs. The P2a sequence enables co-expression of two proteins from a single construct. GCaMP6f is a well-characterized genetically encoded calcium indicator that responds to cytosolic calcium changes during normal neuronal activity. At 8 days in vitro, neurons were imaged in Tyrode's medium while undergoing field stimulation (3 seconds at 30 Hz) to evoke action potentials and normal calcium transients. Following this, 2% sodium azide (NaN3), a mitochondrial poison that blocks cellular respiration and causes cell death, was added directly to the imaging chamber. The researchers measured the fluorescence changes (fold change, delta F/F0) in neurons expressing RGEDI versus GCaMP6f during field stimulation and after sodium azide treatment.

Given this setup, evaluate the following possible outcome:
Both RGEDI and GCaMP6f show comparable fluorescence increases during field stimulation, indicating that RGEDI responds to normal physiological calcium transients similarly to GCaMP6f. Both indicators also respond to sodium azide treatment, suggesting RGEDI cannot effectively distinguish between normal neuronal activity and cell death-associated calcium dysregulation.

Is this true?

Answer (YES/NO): NO